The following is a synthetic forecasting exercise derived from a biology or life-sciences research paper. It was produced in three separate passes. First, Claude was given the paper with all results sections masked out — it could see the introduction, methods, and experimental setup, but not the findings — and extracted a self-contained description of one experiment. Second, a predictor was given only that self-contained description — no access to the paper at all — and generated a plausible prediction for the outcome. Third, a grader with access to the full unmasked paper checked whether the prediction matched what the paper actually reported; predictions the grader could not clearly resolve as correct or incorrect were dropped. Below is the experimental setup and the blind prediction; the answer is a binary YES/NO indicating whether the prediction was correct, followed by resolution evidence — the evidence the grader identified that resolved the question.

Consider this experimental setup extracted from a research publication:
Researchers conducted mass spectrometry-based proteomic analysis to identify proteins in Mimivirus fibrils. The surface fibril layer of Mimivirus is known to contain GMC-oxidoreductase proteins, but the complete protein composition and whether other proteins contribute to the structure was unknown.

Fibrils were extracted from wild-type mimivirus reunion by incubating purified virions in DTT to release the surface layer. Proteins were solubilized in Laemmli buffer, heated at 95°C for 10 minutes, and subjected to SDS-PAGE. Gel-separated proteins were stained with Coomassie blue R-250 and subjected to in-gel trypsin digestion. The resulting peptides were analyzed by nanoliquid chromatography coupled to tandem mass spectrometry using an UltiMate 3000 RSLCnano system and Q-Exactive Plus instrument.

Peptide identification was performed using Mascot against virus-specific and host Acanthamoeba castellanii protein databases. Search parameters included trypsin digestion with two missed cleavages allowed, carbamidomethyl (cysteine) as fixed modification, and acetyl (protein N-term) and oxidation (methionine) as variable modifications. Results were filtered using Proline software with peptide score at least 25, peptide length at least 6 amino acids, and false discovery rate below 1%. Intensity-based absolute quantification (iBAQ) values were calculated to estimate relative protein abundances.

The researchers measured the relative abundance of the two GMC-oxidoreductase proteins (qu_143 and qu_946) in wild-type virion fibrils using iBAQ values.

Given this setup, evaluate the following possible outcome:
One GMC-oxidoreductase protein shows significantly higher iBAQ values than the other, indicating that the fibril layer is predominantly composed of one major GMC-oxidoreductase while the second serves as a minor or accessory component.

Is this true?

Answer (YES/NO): YES